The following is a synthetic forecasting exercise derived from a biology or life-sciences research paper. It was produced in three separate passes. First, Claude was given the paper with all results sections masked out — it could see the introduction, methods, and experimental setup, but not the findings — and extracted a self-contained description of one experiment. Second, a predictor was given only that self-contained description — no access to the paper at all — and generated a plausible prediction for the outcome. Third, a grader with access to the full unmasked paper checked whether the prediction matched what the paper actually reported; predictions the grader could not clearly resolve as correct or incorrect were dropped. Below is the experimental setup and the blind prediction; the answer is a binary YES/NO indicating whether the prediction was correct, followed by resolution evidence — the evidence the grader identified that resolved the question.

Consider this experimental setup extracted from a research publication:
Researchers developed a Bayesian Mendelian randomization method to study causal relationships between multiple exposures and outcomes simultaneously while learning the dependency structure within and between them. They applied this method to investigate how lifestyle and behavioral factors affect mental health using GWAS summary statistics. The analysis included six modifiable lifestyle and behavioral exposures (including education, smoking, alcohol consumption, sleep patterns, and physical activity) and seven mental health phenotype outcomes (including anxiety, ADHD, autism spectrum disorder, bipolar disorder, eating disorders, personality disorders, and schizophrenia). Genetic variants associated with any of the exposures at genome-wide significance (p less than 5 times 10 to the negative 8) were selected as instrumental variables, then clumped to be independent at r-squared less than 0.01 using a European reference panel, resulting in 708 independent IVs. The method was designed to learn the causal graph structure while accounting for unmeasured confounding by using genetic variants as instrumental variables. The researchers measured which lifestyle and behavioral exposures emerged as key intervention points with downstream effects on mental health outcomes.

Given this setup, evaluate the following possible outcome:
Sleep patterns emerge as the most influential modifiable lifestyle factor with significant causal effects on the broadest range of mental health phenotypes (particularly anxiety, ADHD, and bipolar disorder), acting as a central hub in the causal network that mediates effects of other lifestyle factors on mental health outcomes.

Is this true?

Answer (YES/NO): NO